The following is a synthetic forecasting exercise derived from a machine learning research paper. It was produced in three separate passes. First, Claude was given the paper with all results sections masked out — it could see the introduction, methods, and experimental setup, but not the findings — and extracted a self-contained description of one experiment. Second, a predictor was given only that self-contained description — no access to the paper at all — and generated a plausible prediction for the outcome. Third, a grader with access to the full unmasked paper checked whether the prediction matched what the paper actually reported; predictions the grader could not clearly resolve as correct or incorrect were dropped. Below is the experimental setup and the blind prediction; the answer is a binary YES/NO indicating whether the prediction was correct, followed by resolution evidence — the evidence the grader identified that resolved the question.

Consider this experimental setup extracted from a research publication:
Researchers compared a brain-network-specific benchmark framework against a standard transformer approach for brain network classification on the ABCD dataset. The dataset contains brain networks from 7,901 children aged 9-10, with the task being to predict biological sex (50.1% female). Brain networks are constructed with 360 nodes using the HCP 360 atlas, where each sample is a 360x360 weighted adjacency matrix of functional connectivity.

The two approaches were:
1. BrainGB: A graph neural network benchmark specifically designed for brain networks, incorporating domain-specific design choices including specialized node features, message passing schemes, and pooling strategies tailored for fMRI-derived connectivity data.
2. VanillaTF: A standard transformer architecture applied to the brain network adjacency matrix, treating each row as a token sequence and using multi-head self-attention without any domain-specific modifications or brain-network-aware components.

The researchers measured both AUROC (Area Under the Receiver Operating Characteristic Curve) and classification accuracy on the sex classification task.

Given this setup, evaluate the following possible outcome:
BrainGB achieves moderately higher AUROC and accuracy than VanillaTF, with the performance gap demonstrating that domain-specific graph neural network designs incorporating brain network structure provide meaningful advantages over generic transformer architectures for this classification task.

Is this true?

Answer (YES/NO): NO